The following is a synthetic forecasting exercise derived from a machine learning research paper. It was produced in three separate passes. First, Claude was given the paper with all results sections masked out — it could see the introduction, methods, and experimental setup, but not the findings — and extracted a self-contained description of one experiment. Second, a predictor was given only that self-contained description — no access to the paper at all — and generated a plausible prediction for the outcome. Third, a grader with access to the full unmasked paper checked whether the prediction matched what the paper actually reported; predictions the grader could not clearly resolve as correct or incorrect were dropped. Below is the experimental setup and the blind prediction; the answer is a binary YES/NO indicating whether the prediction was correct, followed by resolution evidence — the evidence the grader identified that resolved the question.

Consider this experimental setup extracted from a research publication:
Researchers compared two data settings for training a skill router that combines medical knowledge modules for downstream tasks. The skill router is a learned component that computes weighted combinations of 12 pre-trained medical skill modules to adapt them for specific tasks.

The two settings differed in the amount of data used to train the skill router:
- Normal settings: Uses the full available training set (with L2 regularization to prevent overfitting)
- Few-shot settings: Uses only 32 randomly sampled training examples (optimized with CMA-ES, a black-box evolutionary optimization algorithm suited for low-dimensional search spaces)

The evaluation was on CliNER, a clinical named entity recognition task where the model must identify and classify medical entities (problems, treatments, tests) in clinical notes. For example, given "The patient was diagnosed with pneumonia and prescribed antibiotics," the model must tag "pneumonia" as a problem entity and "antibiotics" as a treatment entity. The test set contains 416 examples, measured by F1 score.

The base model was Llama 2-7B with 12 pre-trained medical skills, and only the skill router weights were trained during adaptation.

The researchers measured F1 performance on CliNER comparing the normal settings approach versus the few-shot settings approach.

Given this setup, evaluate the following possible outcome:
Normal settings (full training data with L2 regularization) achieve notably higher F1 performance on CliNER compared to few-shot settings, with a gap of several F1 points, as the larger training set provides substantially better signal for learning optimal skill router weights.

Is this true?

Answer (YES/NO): YES